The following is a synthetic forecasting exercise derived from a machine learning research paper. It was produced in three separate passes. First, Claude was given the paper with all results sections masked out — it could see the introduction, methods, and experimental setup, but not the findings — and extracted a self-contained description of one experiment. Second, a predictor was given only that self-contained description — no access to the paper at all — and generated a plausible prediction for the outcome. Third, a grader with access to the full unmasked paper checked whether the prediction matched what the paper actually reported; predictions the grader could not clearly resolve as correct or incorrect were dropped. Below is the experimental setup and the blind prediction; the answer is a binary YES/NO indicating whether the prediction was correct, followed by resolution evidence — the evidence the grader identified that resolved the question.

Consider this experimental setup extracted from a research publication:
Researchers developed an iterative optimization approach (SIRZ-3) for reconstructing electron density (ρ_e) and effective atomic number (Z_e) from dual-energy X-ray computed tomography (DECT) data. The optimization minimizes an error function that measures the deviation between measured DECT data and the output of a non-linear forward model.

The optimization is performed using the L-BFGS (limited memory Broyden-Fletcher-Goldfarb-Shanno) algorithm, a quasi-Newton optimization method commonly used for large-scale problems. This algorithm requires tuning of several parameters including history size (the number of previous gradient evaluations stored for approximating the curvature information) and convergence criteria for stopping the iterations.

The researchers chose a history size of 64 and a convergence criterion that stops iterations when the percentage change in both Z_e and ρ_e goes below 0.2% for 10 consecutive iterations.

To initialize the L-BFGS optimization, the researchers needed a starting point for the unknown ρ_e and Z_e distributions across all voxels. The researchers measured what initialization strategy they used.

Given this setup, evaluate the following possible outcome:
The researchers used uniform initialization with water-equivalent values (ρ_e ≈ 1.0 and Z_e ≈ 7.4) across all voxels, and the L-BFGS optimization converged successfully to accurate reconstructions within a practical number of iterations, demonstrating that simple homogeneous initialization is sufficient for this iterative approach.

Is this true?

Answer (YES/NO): NO